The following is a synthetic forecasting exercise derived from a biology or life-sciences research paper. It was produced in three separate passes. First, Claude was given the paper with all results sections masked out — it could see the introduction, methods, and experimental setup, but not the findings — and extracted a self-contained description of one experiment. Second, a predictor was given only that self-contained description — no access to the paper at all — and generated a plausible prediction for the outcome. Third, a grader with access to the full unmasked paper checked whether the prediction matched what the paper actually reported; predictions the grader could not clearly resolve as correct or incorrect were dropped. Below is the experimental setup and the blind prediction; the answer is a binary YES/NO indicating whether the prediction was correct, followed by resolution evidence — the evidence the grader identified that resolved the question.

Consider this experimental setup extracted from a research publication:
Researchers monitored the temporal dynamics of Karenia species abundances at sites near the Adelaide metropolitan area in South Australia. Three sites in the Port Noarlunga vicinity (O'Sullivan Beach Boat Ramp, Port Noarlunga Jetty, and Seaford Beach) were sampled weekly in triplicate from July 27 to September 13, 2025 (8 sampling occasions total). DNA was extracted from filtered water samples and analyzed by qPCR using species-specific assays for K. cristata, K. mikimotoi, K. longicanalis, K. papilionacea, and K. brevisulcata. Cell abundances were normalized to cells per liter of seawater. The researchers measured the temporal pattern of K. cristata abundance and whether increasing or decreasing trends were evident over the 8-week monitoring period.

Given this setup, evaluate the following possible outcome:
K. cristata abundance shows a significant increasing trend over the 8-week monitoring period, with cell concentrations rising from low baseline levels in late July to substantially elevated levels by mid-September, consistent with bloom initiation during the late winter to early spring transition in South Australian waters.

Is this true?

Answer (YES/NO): NO